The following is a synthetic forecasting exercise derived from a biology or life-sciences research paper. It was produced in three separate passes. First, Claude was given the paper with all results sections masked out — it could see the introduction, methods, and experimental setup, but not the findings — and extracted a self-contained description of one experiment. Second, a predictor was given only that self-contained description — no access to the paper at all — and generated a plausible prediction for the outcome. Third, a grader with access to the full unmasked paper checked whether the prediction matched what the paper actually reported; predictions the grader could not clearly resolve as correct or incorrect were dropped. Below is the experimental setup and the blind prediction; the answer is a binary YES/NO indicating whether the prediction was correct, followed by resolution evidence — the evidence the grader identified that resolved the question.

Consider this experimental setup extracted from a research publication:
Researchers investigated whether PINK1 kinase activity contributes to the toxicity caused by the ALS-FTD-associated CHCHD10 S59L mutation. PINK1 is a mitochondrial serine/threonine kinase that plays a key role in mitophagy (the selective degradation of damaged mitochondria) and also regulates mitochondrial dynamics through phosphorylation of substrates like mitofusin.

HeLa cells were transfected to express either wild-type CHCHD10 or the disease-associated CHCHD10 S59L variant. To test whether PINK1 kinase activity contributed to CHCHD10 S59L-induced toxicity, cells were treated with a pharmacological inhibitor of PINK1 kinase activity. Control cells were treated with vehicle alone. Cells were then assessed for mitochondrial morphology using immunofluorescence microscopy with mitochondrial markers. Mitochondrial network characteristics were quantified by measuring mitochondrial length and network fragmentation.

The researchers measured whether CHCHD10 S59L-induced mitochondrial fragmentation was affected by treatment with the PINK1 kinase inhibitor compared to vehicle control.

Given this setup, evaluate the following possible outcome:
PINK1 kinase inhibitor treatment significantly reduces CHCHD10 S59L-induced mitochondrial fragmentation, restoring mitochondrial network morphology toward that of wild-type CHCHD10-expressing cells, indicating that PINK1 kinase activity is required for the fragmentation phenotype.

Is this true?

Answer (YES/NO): YES